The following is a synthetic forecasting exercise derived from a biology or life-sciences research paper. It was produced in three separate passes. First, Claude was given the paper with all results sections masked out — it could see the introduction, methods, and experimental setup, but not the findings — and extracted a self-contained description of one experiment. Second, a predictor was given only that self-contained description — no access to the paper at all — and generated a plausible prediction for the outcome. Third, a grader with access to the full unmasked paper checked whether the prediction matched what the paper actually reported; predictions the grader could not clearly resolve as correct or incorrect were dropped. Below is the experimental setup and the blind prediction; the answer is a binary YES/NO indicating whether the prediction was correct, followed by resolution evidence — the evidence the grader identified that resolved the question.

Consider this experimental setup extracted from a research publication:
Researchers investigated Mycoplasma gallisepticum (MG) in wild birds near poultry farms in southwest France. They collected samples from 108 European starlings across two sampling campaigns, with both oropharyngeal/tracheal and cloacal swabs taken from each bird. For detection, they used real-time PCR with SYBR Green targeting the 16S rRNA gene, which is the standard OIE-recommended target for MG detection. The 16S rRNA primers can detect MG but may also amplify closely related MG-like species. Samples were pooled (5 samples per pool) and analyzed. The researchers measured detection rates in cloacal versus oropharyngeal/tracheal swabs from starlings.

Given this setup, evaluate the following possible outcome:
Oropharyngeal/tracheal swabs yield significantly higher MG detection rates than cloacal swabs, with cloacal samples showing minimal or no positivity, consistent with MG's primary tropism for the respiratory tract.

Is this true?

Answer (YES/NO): NO